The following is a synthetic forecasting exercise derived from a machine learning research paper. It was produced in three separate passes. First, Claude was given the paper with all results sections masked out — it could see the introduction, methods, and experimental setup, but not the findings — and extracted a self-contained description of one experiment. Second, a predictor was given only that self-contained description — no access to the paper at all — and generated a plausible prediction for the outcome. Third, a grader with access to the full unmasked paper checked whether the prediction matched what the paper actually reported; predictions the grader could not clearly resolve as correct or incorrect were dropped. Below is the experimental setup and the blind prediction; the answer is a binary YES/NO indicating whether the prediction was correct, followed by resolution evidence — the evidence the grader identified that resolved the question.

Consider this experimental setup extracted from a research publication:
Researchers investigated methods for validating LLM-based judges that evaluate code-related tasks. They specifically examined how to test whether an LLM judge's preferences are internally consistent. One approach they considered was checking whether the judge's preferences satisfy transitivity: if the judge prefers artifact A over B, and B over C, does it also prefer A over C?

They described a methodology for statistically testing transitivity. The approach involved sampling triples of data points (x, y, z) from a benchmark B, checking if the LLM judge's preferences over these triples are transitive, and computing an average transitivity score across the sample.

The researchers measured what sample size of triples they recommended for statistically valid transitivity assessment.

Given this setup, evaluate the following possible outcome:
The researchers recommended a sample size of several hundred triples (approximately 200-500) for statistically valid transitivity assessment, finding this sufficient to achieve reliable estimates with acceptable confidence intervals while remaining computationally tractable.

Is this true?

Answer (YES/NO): NO